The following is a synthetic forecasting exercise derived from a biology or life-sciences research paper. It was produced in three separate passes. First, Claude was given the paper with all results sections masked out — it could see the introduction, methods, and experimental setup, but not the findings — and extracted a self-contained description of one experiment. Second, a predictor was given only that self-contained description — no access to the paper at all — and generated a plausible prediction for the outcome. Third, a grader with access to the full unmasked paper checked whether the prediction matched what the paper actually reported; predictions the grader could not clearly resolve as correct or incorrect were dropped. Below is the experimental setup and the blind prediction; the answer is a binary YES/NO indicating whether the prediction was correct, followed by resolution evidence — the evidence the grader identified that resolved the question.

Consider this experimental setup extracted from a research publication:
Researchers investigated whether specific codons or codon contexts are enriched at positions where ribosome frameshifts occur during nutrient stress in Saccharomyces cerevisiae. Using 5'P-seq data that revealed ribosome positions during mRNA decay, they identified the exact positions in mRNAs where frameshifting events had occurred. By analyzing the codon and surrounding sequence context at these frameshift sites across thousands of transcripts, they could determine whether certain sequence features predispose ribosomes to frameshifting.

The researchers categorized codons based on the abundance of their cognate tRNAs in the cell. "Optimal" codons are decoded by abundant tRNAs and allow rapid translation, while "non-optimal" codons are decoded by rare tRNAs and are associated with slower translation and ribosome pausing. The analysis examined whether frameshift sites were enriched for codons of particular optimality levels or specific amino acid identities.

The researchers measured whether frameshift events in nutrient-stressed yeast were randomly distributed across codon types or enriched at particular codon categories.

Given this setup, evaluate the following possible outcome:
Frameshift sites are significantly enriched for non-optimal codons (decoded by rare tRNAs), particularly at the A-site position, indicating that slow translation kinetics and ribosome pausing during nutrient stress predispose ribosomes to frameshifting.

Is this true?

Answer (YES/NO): YES